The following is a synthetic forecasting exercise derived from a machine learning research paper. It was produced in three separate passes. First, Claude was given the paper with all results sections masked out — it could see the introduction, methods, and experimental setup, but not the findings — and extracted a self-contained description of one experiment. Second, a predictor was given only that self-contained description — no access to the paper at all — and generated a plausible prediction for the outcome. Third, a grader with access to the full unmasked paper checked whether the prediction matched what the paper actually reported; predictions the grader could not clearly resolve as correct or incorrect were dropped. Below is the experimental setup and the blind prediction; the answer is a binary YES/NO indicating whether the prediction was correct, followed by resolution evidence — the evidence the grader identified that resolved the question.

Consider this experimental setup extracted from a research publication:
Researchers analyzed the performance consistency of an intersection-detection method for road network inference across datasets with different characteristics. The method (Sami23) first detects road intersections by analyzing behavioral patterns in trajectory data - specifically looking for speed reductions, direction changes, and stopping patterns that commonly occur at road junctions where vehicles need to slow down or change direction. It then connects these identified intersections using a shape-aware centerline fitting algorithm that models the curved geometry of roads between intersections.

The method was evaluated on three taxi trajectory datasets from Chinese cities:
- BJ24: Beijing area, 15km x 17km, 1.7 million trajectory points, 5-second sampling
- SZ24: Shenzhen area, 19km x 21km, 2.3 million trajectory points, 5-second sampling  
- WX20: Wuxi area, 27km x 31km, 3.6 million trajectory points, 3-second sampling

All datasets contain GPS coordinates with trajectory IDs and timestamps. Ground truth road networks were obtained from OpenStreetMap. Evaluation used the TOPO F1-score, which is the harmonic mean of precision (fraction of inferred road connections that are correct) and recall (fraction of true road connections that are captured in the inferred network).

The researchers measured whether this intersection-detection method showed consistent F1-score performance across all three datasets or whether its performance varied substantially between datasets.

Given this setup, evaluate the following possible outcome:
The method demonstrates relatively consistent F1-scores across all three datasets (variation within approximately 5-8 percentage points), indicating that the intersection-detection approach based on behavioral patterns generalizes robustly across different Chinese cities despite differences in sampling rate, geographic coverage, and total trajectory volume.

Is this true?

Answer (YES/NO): YES